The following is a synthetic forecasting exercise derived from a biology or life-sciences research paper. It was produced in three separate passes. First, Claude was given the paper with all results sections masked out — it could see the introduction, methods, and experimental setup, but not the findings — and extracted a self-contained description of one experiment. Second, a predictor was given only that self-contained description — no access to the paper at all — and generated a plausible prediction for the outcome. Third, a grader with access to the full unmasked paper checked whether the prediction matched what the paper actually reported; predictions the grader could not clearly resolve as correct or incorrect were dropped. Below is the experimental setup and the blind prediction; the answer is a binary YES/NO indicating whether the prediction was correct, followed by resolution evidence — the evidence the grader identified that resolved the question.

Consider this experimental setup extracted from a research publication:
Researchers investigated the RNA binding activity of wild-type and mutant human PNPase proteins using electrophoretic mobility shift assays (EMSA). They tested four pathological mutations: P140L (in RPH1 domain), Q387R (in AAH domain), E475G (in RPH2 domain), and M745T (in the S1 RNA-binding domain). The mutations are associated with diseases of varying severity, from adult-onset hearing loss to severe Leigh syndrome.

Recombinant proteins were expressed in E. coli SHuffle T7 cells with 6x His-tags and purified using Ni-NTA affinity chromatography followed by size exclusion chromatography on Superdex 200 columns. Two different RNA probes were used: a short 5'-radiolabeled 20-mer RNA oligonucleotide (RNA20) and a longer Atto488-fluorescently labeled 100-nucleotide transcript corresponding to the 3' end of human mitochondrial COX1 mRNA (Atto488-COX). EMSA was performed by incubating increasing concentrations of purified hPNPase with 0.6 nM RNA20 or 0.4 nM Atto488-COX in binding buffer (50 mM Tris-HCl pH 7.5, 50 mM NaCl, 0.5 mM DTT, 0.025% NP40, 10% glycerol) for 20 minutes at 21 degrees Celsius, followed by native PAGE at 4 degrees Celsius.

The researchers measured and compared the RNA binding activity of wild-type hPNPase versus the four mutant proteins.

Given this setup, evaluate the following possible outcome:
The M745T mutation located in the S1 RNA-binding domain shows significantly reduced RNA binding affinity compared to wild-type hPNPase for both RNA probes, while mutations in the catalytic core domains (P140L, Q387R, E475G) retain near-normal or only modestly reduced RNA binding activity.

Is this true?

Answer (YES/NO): NO